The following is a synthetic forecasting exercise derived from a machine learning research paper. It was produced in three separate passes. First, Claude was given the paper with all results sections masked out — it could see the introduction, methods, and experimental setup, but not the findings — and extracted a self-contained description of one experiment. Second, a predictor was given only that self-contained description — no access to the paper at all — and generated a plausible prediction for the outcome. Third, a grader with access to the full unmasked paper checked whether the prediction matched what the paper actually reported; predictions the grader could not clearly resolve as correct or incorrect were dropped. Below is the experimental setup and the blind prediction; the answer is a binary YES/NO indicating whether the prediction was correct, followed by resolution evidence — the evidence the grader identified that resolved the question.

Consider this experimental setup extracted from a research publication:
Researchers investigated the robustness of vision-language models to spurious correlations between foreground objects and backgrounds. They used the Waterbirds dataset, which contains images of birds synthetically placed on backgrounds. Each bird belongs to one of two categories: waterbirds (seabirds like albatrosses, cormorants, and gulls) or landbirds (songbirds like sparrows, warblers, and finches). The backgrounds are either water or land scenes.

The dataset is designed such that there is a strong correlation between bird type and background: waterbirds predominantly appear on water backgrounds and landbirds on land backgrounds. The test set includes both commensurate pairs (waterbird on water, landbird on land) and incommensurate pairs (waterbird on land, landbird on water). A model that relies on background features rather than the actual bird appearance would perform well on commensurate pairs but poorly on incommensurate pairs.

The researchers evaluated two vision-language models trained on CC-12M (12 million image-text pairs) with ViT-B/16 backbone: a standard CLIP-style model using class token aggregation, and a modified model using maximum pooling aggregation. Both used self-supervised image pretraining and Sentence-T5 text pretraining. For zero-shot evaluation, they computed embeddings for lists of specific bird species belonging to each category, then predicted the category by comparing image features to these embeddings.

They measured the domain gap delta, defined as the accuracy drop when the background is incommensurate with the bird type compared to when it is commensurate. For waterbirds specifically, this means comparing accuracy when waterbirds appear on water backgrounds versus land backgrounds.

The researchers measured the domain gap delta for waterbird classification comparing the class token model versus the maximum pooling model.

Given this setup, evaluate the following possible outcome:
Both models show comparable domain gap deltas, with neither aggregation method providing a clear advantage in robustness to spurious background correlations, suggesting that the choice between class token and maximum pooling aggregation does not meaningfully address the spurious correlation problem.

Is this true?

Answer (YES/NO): NO